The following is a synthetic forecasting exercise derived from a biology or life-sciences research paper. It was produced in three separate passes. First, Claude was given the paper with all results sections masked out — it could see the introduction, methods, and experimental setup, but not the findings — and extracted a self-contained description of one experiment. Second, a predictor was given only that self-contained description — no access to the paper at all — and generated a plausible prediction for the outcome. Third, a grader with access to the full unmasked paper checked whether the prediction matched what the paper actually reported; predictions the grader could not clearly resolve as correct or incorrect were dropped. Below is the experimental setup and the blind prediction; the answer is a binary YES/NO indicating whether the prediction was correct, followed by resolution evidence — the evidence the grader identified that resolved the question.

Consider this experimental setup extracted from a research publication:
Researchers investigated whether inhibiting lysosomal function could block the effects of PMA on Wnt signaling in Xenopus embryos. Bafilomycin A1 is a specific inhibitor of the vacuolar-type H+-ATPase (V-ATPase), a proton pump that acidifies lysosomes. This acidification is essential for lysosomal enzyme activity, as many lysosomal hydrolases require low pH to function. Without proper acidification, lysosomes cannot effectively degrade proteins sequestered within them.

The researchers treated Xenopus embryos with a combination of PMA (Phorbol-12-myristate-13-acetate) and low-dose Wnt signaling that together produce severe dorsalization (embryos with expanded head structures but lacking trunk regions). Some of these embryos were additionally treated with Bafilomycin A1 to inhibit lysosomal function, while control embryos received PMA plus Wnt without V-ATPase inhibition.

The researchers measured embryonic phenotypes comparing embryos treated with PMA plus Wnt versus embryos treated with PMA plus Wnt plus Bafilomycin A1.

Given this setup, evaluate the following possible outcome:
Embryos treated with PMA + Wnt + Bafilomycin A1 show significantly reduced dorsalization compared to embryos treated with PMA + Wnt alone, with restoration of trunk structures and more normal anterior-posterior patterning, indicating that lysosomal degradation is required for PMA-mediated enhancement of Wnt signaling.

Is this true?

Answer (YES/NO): YES